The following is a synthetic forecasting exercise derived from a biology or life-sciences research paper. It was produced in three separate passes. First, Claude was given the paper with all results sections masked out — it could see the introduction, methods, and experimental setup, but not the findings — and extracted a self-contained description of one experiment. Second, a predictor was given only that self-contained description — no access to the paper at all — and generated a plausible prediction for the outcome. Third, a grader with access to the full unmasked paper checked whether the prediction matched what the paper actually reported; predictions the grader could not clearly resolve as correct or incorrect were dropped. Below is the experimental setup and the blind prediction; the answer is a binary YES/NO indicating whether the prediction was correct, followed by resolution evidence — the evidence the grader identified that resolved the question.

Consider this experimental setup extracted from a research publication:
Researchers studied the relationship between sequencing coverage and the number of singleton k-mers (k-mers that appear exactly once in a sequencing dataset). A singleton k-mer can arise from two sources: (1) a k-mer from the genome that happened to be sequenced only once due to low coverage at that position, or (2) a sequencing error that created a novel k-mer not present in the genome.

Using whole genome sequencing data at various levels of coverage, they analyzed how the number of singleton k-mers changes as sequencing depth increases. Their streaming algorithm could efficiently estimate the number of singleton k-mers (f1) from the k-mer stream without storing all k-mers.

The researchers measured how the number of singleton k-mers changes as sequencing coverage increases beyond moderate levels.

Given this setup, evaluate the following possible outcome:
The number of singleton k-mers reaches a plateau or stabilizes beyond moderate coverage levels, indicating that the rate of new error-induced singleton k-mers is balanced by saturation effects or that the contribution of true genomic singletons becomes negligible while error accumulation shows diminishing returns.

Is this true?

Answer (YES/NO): NO